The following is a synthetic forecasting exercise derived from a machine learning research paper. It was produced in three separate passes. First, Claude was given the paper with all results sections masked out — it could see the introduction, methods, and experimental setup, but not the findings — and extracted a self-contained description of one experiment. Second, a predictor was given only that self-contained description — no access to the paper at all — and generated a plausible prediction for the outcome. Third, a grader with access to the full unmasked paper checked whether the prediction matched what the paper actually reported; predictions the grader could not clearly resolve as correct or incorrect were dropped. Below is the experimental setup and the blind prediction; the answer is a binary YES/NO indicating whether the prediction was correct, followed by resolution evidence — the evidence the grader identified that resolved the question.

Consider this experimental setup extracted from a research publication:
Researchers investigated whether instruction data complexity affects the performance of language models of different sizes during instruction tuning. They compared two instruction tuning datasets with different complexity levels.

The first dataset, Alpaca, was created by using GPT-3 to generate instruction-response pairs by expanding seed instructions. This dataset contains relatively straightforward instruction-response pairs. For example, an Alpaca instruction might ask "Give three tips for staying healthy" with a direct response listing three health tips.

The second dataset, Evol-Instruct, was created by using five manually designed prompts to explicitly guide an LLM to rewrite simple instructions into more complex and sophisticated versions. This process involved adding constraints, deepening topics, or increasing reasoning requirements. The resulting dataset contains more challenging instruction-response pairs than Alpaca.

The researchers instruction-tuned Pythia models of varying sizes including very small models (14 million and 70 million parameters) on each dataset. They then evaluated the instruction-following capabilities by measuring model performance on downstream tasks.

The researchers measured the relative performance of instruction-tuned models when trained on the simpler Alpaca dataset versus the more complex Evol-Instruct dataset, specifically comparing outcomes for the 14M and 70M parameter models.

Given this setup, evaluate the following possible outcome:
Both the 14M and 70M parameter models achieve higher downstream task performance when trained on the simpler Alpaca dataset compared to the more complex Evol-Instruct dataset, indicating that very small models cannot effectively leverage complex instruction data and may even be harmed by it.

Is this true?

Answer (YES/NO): YES